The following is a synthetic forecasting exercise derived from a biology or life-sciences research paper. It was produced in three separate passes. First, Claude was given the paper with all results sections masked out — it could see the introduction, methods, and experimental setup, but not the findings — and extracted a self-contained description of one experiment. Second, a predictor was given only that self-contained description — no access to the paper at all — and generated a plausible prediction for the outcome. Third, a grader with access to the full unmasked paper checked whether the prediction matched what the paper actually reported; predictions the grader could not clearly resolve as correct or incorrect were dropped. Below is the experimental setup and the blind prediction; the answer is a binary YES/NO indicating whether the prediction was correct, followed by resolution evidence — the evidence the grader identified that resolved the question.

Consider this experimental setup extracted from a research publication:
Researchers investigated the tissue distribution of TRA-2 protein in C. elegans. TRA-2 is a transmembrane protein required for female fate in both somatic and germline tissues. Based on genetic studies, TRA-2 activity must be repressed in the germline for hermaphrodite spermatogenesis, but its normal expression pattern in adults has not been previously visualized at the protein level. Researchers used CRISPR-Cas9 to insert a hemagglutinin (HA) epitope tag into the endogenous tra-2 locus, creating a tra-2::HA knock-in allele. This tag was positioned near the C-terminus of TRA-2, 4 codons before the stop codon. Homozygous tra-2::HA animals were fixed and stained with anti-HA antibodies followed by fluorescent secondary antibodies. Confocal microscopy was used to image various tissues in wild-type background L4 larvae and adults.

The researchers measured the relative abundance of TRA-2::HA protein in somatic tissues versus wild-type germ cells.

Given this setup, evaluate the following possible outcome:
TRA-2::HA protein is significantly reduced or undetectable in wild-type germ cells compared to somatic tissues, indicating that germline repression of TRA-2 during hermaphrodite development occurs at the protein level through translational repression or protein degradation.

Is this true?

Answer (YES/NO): YES